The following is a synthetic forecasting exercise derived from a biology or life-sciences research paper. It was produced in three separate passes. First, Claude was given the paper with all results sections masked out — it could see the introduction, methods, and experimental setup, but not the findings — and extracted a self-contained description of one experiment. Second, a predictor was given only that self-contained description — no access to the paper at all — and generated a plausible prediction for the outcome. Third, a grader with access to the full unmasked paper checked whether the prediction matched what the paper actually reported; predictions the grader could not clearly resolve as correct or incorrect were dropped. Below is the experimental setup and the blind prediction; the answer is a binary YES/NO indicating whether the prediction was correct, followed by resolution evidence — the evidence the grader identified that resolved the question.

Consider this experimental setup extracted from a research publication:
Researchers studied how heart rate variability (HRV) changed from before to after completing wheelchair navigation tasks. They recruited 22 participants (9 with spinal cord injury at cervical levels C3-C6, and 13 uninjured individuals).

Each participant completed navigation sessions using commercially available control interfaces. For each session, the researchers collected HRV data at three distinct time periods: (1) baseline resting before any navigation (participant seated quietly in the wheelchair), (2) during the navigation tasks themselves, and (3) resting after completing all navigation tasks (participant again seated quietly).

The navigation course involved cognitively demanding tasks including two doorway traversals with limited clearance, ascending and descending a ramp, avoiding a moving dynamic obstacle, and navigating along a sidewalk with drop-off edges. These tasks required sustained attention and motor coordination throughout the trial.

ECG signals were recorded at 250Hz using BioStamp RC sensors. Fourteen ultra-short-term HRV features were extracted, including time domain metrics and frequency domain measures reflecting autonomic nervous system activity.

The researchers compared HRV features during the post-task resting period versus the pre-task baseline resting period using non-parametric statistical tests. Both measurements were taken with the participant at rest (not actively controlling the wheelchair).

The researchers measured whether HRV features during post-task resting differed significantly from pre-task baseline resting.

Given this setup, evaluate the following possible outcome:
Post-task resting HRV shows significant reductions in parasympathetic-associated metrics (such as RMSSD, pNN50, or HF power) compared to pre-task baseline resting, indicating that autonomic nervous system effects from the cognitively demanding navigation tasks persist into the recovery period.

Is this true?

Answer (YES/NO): NO